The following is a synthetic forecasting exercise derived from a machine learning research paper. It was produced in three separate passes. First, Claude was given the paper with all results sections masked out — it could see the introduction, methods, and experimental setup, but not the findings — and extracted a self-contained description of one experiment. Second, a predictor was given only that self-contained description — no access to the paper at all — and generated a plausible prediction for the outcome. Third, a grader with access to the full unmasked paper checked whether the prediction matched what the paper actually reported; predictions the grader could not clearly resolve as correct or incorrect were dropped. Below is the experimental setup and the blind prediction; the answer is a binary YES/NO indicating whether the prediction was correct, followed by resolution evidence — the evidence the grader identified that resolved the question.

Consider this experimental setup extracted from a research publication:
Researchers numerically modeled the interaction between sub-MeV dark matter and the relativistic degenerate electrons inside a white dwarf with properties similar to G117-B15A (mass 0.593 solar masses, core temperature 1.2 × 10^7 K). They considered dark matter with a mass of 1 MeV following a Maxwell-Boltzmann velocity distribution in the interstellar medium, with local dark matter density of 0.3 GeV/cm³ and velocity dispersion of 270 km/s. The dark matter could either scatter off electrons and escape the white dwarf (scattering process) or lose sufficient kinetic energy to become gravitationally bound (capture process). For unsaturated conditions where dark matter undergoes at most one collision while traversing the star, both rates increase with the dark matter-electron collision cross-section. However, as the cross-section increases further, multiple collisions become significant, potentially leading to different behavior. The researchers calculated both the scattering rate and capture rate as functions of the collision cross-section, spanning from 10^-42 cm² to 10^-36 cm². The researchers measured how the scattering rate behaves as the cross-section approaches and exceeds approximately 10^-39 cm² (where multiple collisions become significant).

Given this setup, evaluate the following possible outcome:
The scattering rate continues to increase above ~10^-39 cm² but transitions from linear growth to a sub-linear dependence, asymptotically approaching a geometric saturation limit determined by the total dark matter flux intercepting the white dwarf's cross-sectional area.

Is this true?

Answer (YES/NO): NO